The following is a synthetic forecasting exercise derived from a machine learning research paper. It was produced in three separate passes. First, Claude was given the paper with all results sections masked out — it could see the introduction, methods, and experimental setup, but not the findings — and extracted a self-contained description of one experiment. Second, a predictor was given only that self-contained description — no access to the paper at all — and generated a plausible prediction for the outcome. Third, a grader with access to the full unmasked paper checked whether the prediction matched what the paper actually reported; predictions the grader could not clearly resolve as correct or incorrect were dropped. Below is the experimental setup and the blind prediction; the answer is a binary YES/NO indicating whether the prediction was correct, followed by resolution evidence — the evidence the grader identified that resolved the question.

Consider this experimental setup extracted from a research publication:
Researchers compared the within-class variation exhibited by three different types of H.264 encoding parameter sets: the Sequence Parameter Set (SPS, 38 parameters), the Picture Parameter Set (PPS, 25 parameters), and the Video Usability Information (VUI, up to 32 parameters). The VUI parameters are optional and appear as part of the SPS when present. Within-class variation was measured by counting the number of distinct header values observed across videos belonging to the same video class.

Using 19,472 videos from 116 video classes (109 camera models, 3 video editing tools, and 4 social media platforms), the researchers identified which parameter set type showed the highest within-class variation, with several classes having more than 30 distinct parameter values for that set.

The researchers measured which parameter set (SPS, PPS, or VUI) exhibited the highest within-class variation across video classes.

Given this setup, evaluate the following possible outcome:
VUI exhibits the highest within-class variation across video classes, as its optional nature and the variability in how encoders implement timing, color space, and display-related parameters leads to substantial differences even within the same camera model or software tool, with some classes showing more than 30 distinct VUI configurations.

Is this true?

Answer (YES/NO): YES